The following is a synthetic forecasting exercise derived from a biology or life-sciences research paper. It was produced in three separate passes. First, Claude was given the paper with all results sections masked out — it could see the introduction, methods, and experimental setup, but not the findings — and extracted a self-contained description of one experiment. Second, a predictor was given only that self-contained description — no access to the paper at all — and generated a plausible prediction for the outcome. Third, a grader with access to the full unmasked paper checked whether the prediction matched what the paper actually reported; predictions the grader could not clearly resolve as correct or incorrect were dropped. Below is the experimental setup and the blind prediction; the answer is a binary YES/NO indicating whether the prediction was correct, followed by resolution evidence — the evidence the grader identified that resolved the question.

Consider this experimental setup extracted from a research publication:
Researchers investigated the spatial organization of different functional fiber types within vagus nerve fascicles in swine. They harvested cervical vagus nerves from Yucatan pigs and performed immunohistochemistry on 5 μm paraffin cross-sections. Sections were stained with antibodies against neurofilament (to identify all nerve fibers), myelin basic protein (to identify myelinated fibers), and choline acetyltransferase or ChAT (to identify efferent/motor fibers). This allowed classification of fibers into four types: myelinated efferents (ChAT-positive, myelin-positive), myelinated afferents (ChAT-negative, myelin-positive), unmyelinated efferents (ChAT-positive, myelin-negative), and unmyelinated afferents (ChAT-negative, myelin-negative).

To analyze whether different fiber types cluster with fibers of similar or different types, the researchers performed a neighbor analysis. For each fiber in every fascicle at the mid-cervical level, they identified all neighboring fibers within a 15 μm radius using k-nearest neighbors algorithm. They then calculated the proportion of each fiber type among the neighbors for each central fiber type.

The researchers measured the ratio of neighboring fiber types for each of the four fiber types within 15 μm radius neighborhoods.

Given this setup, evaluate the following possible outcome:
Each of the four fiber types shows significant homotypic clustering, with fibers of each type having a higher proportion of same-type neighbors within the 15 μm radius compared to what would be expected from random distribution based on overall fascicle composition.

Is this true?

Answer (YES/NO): YES